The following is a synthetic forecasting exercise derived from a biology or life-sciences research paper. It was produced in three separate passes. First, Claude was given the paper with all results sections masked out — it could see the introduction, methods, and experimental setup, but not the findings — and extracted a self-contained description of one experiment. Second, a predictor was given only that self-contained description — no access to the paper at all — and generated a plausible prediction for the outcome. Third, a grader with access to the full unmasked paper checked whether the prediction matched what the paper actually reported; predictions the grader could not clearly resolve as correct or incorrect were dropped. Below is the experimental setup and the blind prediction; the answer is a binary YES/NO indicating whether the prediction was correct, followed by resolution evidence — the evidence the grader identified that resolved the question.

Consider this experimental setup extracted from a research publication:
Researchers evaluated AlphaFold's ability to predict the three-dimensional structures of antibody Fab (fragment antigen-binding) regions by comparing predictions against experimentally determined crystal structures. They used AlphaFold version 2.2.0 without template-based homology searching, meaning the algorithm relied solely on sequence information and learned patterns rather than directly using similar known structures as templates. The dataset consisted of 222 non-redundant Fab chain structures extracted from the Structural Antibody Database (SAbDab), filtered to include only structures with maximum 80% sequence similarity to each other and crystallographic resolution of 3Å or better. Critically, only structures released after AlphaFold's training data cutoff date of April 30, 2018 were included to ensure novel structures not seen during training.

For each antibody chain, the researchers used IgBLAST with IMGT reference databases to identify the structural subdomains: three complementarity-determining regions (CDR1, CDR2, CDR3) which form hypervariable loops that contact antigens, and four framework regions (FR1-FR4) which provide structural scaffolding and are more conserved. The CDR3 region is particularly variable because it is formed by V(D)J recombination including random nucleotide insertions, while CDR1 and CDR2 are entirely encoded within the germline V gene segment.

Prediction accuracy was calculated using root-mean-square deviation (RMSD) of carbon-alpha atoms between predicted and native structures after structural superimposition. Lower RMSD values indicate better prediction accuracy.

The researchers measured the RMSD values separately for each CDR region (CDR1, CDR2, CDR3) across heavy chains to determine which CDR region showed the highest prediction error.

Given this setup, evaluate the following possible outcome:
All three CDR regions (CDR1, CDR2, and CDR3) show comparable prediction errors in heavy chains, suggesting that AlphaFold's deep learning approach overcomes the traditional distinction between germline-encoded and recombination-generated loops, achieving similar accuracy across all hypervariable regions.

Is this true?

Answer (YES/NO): NO